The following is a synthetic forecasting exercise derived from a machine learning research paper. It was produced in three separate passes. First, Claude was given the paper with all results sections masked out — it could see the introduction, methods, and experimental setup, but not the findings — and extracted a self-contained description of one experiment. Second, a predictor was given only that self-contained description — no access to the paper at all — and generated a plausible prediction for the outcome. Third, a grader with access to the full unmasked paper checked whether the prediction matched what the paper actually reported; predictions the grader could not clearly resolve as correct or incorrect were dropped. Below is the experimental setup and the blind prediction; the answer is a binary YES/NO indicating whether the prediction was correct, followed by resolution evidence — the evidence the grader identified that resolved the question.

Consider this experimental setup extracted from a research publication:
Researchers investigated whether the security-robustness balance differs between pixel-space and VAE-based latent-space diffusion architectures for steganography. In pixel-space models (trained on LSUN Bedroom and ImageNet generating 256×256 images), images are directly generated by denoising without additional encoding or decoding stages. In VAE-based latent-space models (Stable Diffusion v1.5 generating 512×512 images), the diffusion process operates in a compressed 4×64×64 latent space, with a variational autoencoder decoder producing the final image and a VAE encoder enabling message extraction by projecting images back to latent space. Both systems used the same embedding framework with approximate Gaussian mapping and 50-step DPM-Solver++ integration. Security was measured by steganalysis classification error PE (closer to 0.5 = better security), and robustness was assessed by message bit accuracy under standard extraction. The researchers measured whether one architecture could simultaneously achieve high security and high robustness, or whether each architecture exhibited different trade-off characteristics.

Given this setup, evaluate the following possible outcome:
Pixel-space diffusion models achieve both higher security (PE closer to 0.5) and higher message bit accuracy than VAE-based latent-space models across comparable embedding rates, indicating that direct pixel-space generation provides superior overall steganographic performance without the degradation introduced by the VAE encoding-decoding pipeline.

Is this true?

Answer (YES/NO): NO